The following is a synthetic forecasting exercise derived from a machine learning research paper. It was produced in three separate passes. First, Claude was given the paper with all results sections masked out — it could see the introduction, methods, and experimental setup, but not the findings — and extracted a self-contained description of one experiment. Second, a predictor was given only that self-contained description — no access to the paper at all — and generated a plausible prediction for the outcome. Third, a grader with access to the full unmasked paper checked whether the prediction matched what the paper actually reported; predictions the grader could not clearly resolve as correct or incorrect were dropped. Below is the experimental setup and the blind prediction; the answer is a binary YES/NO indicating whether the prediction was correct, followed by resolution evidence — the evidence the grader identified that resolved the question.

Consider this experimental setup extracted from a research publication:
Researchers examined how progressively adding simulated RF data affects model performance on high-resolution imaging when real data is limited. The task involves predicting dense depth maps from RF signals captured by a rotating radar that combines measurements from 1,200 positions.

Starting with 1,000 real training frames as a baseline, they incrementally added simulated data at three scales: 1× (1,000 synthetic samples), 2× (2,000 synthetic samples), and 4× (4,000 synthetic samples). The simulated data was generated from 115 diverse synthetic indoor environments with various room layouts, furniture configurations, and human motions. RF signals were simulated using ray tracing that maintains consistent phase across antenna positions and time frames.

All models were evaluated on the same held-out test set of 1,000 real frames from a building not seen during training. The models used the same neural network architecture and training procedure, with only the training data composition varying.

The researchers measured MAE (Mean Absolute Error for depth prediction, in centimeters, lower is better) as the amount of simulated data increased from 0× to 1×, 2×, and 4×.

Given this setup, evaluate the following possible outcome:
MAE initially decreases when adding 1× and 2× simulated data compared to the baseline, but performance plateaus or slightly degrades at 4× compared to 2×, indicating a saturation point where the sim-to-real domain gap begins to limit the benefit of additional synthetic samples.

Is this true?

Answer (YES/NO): NO